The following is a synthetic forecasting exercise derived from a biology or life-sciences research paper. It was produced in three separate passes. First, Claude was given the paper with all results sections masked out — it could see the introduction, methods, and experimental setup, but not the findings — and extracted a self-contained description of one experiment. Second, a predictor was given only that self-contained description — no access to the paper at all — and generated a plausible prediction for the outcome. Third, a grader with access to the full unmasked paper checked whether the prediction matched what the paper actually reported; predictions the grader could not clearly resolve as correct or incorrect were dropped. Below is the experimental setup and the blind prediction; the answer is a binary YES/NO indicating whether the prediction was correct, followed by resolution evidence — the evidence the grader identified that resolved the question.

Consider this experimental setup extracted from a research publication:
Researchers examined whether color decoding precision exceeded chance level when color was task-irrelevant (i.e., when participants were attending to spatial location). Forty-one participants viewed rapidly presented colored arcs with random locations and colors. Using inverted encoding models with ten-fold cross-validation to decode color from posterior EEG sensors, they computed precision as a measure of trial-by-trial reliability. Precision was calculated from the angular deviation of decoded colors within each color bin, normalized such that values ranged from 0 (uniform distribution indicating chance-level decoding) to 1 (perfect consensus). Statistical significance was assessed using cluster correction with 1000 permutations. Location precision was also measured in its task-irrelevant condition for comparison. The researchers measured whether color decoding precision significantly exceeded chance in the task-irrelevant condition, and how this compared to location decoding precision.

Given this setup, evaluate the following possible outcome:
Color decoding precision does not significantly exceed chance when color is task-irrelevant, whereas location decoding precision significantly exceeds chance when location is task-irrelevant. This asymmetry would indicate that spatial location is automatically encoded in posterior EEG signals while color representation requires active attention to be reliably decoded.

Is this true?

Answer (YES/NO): YES